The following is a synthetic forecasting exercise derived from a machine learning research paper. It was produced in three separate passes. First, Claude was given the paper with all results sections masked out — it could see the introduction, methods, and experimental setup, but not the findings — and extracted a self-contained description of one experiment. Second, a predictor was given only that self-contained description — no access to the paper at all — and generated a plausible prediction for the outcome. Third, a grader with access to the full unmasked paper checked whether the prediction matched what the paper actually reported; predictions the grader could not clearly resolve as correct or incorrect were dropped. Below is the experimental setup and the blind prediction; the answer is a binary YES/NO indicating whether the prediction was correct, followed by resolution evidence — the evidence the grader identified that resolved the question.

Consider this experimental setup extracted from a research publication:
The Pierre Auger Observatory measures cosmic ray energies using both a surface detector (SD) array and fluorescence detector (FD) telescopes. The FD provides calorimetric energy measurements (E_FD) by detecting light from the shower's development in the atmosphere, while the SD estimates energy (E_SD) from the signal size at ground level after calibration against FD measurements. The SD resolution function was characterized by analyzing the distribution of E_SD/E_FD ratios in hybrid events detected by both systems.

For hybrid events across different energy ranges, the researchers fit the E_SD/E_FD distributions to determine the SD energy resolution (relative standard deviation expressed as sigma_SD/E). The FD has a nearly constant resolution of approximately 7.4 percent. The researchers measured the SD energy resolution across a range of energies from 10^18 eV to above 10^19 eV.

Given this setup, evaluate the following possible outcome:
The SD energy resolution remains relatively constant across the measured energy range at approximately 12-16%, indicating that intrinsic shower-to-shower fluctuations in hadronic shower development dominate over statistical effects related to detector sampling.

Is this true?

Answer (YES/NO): NO